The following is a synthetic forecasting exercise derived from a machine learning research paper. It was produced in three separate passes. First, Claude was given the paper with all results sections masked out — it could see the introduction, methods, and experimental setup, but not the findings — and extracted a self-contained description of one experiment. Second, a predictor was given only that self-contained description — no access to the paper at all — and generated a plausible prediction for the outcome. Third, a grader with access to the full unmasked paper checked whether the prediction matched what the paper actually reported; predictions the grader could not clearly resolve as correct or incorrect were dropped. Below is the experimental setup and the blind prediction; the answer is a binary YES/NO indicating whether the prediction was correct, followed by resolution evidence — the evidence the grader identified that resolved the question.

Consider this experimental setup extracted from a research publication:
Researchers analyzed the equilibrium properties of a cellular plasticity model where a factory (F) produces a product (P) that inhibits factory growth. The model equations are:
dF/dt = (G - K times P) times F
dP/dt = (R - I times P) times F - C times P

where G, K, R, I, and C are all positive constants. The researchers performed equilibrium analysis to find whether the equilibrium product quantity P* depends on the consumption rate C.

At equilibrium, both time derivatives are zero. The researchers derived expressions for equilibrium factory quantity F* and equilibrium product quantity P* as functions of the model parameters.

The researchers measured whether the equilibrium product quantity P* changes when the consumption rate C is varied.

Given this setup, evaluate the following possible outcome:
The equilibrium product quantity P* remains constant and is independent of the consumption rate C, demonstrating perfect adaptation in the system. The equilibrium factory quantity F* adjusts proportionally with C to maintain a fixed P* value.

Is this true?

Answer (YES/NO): YES